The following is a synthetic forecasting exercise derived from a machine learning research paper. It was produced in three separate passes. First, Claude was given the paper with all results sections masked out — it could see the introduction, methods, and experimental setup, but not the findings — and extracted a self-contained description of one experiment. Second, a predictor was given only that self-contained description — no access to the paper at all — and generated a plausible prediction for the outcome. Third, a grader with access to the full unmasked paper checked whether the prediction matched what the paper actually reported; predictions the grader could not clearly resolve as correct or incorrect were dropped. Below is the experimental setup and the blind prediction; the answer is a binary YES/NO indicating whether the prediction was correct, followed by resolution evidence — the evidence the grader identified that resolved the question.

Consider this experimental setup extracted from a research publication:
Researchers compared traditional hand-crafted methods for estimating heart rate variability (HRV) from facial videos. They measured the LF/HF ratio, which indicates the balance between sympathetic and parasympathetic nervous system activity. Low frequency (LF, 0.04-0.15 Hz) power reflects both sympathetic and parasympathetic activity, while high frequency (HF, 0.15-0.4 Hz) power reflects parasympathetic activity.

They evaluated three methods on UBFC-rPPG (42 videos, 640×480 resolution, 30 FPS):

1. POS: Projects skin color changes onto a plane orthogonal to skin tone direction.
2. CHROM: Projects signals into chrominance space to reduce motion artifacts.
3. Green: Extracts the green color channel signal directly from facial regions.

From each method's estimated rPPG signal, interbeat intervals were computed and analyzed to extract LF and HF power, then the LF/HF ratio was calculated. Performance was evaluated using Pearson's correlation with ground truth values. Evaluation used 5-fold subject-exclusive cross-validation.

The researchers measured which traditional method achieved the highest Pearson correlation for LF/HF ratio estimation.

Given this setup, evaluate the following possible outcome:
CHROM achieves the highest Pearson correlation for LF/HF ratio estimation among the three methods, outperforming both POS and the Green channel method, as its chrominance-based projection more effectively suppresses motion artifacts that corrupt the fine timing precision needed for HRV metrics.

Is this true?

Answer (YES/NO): NO